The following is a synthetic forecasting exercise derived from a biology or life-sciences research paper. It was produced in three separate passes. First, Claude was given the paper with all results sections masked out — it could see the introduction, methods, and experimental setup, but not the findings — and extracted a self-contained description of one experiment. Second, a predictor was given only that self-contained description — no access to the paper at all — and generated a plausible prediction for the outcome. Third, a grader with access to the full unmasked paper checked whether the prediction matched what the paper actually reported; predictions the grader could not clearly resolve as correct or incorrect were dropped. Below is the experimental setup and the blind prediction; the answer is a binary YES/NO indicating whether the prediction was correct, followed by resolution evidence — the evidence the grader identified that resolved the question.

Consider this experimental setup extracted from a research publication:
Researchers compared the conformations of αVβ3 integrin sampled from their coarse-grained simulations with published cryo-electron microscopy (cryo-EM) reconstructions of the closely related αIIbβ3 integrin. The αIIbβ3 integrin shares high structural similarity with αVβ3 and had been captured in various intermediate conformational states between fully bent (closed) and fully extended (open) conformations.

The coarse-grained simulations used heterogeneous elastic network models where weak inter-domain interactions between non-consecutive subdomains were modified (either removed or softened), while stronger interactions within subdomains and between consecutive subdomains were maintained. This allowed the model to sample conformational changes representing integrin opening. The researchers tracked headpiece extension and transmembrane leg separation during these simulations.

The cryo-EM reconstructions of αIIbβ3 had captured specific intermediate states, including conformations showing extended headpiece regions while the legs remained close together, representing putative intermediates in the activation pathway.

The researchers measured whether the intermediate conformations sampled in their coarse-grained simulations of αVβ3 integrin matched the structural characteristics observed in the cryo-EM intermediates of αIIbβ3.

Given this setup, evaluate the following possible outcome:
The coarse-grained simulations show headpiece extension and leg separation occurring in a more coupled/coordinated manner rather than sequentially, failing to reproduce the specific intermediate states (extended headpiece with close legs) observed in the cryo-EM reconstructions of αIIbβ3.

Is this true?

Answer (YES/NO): NO